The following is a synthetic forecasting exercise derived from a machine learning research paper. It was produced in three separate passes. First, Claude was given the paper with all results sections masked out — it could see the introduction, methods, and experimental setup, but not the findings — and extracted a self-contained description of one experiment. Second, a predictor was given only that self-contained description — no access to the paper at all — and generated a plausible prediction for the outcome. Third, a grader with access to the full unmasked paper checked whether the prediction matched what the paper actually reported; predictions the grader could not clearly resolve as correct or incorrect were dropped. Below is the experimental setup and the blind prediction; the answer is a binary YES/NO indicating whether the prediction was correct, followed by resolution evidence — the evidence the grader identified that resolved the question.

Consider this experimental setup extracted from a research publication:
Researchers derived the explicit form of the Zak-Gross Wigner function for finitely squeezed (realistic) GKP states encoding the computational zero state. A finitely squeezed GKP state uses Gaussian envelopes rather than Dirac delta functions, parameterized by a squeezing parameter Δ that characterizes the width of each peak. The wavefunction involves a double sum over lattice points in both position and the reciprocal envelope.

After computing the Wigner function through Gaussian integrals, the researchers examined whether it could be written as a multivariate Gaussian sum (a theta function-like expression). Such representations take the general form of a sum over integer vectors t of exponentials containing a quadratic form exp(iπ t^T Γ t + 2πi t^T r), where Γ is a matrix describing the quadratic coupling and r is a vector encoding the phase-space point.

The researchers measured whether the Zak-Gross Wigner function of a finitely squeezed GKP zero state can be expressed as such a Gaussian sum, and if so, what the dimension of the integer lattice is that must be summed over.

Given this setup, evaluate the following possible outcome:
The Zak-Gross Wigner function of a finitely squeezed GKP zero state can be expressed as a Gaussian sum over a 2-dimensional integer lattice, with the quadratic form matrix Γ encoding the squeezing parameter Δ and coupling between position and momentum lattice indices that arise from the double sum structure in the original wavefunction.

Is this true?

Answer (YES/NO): NO